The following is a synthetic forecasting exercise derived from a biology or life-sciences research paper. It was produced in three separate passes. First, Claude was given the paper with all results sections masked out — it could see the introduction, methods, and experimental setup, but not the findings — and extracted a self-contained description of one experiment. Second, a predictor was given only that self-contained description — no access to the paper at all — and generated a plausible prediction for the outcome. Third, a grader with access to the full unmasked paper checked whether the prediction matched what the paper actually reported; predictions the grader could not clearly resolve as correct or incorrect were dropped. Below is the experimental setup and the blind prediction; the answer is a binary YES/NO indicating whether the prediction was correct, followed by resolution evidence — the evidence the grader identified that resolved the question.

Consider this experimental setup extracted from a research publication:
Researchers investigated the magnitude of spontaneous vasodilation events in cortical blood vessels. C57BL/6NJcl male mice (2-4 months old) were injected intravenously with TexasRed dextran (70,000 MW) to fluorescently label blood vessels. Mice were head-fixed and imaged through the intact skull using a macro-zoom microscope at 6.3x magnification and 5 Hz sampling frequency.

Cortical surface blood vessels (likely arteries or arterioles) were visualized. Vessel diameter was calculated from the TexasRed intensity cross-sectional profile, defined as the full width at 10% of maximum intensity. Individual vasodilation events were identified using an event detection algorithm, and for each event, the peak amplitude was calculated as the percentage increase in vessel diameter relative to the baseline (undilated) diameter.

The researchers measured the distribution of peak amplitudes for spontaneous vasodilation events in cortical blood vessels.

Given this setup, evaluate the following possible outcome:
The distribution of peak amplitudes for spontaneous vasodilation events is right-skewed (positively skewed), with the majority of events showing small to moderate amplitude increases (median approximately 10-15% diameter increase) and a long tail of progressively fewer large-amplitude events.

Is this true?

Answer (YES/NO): NO